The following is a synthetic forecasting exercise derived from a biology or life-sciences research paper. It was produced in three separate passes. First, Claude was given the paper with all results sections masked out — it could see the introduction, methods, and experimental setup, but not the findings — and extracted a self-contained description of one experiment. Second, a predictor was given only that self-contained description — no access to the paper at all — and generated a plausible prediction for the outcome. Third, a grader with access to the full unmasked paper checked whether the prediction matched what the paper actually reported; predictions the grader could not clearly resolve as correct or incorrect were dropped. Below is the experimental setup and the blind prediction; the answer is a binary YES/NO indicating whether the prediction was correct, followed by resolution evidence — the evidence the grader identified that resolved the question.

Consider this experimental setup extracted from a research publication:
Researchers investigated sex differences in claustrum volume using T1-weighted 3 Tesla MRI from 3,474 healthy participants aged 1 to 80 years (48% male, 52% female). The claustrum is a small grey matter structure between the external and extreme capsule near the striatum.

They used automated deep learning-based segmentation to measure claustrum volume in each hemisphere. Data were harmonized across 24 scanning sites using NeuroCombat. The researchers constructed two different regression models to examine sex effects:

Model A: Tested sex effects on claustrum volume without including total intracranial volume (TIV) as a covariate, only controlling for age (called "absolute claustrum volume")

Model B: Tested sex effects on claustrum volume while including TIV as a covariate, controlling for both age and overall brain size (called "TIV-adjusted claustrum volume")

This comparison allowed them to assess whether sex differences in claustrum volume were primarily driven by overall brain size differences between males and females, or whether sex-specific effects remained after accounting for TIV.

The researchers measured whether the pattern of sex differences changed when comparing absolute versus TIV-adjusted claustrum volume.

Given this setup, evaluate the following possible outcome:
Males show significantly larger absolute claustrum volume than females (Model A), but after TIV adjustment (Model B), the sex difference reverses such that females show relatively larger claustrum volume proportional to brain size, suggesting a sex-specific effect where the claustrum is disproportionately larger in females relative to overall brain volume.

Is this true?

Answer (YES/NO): YES